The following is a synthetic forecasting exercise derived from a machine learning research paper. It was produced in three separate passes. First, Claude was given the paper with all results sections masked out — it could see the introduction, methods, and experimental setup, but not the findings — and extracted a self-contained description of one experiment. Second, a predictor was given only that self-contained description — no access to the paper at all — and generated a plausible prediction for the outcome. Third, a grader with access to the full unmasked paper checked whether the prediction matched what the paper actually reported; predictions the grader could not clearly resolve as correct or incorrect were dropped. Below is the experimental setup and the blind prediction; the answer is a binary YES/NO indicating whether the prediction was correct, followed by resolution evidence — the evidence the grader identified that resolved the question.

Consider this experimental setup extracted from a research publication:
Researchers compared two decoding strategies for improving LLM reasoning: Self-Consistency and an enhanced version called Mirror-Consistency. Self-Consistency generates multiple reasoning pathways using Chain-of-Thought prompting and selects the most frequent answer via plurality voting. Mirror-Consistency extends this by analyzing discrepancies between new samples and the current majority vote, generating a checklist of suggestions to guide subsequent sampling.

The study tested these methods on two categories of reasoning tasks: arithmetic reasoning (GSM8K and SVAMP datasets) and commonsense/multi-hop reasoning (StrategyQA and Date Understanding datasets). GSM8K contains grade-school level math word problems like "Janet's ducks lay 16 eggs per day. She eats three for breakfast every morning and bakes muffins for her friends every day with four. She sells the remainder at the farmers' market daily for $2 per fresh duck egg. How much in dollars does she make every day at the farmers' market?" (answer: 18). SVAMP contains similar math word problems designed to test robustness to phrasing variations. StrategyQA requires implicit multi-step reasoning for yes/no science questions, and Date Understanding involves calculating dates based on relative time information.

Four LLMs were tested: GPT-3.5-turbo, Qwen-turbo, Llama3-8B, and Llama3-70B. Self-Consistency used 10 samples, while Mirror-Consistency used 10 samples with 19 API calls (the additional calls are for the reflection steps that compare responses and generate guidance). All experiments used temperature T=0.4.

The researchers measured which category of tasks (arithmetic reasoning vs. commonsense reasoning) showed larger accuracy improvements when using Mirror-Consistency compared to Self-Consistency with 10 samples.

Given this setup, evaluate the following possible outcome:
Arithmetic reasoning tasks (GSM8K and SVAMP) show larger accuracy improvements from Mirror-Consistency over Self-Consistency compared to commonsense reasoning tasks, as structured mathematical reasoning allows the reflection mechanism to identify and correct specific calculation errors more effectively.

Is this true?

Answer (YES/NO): YES